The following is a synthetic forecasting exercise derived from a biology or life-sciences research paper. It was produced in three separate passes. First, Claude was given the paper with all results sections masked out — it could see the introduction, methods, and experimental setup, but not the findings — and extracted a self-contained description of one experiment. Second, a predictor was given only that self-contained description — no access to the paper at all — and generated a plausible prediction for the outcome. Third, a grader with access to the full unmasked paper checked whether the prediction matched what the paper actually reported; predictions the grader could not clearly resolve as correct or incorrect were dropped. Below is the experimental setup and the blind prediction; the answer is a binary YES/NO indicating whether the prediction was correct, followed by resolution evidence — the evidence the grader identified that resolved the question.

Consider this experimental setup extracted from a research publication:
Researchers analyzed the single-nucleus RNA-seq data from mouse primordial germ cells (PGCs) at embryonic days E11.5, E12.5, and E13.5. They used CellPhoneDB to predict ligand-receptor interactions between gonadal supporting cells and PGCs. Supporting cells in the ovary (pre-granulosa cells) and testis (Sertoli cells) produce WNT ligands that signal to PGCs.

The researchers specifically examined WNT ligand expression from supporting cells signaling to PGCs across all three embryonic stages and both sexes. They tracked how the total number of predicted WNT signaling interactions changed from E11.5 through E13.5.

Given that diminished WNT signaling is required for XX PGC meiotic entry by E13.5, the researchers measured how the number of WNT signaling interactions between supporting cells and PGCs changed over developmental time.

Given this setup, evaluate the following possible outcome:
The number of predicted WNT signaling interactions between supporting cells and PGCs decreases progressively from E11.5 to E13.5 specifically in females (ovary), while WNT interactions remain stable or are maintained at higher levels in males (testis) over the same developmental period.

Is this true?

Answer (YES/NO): NO